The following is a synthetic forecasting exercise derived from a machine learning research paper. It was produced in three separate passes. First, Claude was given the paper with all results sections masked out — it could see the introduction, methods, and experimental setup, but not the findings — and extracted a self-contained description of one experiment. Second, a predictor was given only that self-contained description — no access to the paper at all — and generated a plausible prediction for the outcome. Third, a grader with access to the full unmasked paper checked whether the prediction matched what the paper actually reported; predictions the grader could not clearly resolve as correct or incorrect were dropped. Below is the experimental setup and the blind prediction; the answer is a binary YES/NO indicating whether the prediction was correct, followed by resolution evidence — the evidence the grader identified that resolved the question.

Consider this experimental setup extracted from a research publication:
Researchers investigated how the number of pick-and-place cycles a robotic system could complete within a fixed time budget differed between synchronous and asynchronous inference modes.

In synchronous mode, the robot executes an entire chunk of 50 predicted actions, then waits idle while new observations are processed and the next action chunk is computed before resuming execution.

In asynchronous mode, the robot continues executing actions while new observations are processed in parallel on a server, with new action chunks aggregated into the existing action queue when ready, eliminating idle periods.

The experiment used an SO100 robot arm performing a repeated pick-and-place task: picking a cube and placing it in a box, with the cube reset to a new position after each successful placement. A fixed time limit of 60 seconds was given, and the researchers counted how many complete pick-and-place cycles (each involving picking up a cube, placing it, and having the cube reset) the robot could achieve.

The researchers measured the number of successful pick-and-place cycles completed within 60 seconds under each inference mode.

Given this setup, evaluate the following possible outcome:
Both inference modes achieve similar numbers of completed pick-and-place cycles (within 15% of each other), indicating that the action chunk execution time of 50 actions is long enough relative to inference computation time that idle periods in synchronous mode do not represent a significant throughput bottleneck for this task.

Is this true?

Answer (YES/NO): NO